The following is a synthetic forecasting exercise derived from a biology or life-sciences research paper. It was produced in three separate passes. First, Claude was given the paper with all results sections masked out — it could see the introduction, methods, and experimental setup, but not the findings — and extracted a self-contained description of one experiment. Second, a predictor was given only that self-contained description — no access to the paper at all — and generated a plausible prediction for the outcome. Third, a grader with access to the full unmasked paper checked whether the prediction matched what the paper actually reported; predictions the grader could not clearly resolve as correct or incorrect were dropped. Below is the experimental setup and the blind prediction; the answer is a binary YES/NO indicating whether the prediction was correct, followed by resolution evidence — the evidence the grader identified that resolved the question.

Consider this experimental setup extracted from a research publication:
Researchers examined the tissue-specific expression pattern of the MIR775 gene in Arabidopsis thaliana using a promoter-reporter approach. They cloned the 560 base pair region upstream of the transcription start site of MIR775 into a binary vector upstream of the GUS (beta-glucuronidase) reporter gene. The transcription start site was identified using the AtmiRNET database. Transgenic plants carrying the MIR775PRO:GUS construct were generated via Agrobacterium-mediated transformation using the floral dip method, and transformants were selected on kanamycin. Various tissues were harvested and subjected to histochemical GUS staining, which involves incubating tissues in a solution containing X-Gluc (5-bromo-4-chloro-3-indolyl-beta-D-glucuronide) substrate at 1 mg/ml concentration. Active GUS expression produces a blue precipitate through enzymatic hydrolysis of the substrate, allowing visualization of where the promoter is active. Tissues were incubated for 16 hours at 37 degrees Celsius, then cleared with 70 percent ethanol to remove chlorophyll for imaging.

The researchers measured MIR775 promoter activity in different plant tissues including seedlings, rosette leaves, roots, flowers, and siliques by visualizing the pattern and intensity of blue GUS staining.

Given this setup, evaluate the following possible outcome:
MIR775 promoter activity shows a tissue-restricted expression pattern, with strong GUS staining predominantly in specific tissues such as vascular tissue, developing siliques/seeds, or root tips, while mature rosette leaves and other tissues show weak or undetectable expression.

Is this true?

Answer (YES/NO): NO